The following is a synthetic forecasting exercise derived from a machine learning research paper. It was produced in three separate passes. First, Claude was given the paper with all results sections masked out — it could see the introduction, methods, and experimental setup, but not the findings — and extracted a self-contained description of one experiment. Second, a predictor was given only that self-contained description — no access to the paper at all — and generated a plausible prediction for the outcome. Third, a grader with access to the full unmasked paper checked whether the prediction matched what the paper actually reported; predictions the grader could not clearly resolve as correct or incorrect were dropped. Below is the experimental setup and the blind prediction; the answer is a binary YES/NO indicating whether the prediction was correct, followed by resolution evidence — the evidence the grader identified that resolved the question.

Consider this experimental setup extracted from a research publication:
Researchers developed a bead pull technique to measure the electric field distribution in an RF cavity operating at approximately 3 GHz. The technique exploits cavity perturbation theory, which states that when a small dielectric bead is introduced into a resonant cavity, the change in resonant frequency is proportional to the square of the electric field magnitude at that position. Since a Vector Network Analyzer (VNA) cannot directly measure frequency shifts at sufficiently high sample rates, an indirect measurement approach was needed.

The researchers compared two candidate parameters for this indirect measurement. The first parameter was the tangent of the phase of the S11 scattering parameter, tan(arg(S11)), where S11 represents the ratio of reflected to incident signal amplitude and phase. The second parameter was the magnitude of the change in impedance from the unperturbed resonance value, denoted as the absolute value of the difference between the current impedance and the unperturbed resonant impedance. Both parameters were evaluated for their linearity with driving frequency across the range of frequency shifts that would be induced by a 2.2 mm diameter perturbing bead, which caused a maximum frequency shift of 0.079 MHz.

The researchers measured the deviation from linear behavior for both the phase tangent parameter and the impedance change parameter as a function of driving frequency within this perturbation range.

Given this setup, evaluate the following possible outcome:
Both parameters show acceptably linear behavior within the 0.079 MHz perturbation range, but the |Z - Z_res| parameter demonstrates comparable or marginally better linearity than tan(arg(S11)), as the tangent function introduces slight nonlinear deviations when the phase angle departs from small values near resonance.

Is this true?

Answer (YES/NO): NO